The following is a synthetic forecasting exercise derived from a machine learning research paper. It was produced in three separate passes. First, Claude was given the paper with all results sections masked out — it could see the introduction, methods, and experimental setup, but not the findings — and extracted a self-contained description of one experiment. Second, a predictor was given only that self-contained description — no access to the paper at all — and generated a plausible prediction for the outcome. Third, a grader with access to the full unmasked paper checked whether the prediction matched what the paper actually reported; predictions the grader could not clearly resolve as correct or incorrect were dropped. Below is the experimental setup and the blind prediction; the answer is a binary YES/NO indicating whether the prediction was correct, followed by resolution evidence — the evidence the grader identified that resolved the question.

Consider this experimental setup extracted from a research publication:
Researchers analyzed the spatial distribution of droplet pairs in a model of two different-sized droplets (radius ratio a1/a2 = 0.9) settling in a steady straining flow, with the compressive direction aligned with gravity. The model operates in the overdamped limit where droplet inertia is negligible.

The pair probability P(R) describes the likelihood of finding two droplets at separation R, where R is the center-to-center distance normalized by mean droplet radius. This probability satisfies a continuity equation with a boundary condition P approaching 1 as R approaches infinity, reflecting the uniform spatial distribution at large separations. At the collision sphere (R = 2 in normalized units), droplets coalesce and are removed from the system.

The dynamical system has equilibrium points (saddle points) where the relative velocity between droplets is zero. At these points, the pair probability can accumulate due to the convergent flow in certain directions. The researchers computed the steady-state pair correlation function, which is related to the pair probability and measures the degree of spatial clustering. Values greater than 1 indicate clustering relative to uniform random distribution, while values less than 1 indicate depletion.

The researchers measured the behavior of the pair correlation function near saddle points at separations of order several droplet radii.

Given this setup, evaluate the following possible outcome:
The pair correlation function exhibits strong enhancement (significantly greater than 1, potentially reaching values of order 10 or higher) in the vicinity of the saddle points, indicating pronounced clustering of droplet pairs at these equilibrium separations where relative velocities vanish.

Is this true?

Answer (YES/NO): YES